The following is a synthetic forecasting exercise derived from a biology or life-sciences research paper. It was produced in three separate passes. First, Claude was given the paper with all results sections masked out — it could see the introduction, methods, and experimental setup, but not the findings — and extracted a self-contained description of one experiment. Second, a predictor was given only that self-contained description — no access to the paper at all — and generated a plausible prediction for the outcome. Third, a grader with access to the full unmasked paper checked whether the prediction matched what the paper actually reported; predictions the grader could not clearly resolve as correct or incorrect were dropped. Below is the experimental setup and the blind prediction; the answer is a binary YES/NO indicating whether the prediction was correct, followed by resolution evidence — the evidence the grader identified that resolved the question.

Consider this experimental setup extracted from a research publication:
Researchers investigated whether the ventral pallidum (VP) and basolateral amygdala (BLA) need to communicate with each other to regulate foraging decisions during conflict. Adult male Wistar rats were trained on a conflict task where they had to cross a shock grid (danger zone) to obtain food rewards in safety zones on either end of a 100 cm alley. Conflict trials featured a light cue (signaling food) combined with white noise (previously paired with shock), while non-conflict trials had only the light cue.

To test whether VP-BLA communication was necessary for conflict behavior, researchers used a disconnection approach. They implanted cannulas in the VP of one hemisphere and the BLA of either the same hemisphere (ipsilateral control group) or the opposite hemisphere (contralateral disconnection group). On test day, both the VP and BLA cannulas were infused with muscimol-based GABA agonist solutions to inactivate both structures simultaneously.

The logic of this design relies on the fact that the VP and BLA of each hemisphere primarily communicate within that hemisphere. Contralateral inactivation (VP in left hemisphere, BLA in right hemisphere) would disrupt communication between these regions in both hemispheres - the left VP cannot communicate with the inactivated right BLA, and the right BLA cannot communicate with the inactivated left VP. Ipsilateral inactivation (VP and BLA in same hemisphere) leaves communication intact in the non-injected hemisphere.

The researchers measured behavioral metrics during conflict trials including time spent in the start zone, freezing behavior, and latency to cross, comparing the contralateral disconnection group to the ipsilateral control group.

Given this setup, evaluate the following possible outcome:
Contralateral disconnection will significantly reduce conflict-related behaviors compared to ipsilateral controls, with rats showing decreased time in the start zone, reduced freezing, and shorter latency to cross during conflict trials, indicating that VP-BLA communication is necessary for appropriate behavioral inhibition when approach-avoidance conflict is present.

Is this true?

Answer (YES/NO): NO